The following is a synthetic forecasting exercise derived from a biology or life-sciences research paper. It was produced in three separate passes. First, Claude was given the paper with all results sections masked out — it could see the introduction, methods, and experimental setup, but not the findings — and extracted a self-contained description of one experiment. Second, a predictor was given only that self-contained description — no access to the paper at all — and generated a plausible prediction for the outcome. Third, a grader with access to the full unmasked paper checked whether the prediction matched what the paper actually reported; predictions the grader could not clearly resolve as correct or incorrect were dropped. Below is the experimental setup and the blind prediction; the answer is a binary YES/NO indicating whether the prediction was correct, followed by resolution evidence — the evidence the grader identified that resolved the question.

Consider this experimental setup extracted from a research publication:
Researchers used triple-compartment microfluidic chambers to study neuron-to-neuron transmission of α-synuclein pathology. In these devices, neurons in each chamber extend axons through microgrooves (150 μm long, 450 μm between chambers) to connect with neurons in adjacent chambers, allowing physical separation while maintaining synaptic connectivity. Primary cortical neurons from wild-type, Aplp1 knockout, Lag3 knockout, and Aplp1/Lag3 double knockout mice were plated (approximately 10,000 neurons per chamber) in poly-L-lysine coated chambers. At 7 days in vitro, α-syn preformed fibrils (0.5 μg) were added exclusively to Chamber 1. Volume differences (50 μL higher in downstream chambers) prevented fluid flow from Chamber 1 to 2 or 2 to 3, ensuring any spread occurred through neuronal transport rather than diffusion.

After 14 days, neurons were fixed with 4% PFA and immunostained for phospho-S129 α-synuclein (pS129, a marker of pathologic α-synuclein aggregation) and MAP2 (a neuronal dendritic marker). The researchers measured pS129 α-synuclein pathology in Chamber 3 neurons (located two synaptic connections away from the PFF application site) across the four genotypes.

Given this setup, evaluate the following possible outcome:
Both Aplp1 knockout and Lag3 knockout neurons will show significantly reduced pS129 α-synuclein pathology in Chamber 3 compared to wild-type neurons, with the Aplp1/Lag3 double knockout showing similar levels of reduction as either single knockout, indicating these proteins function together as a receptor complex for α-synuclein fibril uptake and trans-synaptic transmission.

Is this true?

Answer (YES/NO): NO